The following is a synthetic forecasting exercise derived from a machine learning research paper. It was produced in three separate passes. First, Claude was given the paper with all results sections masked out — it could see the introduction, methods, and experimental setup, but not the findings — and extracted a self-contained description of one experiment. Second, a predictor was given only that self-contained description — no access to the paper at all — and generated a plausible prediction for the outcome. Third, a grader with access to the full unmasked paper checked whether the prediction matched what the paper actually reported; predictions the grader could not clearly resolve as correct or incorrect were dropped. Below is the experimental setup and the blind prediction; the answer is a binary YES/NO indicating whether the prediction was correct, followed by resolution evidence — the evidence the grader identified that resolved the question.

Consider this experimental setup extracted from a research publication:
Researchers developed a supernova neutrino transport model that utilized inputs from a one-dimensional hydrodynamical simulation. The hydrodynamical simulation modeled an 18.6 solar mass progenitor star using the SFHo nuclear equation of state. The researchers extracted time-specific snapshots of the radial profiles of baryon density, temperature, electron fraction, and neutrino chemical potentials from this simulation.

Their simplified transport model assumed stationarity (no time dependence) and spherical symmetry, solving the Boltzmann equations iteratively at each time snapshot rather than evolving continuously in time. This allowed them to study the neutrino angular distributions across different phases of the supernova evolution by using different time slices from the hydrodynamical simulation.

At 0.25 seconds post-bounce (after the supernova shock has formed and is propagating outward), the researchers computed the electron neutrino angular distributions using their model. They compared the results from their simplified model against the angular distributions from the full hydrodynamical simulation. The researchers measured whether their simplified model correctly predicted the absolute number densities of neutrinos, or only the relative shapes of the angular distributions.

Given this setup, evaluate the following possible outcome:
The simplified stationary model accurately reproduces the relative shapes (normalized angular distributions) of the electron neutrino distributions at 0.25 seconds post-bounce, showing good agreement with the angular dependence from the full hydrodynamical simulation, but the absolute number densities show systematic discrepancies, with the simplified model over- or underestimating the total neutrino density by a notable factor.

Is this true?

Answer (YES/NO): YES